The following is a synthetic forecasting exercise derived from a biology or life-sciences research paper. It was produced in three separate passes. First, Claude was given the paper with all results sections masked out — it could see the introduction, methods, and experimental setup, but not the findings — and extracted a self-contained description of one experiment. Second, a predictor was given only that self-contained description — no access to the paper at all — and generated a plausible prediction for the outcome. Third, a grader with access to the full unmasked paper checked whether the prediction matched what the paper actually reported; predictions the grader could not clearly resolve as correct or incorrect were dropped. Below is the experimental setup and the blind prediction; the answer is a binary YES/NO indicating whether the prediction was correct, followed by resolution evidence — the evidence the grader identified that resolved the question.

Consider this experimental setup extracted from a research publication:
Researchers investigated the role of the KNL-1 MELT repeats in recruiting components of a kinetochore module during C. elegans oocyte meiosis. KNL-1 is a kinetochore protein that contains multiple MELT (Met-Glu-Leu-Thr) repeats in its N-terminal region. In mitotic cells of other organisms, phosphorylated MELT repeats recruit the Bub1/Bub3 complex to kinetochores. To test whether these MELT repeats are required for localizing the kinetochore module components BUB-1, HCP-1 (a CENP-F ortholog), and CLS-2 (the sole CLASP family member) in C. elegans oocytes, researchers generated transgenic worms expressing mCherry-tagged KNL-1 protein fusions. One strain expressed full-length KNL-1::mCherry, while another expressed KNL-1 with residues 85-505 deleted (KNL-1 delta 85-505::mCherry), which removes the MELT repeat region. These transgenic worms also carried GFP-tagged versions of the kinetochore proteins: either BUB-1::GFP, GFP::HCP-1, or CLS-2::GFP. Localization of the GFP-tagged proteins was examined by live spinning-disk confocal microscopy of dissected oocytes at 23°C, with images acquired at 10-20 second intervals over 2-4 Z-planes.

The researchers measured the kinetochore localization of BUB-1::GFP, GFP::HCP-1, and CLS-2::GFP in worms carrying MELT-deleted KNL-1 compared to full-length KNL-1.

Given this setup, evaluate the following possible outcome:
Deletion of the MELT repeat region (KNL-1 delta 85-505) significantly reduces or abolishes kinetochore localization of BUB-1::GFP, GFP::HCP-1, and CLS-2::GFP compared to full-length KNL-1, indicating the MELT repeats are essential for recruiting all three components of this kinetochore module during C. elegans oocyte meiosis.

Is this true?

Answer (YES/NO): YES